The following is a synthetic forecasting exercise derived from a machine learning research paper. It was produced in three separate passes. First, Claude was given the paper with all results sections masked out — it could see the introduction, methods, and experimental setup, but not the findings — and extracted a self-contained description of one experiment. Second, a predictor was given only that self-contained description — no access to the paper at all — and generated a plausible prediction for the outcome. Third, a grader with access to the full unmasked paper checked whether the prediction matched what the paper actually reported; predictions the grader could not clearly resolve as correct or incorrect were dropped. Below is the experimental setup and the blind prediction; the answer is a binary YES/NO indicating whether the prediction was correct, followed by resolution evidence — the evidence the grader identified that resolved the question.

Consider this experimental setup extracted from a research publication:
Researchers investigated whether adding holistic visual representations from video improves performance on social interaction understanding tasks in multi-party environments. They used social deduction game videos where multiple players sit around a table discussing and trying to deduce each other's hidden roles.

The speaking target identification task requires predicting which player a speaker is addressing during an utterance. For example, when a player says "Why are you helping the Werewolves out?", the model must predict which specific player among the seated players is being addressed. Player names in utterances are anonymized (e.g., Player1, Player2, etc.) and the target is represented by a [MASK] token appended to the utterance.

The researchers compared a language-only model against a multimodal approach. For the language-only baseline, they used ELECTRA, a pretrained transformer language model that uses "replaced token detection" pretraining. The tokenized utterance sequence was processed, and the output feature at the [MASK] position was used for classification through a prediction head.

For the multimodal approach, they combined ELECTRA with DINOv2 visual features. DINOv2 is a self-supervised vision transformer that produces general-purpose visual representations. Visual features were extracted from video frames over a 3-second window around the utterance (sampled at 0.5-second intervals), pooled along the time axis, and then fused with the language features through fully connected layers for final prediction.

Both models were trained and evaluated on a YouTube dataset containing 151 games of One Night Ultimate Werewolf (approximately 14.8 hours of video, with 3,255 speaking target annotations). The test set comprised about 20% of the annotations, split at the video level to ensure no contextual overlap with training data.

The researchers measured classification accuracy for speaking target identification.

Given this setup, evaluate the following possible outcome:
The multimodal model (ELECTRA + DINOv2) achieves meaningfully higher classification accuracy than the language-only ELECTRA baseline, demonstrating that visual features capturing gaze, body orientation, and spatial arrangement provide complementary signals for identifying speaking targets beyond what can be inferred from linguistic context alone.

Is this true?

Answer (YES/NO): NO